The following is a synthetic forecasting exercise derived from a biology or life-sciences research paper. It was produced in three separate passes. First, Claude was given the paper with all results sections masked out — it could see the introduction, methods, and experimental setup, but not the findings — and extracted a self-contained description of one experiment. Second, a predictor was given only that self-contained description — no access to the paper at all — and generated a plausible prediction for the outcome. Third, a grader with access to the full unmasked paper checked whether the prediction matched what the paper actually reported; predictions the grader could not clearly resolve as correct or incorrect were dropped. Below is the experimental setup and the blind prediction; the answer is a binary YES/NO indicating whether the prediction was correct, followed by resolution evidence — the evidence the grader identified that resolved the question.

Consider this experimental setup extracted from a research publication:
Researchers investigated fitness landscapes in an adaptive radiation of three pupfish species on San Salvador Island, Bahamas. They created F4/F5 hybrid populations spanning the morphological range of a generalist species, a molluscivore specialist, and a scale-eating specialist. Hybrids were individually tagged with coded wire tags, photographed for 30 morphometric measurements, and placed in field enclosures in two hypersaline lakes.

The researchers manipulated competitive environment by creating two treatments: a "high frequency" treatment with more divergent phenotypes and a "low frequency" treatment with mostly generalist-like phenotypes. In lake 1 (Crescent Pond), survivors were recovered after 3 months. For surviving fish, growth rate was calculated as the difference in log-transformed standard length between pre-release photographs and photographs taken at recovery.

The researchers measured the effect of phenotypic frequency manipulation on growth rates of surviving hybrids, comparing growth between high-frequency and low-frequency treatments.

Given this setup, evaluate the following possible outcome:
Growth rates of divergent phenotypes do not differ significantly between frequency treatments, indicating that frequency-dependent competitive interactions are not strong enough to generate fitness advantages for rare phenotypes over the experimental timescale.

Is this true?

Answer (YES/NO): NO